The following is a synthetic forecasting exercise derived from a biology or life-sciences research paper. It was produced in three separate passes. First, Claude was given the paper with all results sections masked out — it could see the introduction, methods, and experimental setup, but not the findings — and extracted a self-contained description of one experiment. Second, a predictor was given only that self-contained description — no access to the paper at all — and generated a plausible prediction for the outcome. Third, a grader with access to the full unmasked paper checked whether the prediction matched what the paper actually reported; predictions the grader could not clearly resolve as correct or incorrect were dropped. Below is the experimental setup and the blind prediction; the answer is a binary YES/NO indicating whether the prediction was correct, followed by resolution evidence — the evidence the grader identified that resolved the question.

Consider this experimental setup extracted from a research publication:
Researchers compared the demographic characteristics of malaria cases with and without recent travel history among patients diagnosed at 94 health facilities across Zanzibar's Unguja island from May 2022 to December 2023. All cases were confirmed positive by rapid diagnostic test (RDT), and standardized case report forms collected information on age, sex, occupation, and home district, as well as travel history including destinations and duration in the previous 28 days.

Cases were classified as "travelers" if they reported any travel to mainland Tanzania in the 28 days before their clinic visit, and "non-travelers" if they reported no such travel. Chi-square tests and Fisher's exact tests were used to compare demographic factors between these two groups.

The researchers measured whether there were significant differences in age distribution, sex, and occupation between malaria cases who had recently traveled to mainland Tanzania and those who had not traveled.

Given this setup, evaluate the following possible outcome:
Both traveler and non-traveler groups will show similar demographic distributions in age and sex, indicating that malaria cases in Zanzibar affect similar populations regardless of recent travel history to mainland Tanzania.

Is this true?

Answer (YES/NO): NO